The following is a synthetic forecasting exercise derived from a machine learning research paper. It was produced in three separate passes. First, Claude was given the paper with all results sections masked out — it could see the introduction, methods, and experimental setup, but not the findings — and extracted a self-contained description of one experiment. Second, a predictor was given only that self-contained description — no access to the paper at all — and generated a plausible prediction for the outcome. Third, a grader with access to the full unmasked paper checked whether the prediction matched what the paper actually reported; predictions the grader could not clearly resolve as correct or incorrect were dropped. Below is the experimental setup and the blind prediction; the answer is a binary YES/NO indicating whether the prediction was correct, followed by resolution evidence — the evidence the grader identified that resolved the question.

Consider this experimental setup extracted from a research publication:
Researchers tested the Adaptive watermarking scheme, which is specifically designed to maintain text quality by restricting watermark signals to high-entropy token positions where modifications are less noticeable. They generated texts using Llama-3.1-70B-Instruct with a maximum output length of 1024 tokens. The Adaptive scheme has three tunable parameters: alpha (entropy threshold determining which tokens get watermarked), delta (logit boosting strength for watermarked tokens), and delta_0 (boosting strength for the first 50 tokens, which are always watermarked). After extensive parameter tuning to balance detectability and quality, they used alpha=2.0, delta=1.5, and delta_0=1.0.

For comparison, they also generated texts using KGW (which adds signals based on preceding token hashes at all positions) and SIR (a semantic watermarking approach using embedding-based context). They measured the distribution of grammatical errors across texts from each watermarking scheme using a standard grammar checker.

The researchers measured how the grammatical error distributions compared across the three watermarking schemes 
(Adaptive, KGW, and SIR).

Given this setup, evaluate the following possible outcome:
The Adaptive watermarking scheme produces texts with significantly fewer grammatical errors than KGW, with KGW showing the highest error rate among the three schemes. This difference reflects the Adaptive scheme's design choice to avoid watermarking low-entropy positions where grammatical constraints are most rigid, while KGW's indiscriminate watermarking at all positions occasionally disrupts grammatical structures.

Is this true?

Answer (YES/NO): NO